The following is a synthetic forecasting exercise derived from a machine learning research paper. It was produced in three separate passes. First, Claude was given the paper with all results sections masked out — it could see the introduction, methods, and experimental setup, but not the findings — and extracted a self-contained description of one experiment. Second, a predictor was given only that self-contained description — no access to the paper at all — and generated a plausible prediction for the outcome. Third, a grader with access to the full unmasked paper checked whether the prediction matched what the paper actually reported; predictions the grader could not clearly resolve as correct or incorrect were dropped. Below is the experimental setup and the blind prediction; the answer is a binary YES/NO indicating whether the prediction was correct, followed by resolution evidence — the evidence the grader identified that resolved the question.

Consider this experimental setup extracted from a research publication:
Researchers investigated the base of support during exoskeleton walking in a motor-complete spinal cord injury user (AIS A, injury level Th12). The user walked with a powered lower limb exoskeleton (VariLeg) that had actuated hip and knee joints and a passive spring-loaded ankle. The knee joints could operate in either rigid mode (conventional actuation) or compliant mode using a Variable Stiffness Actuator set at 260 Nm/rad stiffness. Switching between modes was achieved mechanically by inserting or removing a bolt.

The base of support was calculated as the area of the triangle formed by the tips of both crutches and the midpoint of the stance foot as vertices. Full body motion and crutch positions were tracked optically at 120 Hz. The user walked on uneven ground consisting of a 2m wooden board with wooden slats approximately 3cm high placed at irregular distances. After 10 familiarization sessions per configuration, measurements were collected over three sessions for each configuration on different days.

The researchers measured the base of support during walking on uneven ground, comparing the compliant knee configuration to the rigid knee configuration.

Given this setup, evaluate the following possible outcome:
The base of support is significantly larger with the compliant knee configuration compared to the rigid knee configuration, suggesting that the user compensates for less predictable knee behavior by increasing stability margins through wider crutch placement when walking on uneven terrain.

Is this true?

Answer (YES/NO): NO